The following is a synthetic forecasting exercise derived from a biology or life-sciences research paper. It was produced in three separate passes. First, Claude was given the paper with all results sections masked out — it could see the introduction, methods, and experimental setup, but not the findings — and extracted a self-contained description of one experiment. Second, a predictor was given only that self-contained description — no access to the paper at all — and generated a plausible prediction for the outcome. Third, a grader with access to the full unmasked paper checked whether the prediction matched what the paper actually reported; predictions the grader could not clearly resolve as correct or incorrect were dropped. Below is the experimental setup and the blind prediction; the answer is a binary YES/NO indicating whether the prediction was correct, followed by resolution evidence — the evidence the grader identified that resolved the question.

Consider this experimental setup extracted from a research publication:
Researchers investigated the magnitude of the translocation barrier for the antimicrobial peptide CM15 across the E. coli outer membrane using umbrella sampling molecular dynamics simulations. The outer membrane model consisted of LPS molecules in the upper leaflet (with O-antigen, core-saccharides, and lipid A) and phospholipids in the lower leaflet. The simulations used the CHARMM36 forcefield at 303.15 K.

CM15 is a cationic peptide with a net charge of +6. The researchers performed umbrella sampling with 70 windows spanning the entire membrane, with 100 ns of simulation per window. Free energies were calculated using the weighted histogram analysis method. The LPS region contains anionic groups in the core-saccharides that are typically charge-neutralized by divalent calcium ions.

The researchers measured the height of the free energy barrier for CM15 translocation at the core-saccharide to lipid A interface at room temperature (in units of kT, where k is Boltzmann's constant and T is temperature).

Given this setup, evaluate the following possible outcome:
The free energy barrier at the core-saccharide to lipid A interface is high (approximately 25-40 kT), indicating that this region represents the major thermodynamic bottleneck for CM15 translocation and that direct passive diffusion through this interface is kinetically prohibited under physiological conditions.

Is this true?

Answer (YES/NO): NO